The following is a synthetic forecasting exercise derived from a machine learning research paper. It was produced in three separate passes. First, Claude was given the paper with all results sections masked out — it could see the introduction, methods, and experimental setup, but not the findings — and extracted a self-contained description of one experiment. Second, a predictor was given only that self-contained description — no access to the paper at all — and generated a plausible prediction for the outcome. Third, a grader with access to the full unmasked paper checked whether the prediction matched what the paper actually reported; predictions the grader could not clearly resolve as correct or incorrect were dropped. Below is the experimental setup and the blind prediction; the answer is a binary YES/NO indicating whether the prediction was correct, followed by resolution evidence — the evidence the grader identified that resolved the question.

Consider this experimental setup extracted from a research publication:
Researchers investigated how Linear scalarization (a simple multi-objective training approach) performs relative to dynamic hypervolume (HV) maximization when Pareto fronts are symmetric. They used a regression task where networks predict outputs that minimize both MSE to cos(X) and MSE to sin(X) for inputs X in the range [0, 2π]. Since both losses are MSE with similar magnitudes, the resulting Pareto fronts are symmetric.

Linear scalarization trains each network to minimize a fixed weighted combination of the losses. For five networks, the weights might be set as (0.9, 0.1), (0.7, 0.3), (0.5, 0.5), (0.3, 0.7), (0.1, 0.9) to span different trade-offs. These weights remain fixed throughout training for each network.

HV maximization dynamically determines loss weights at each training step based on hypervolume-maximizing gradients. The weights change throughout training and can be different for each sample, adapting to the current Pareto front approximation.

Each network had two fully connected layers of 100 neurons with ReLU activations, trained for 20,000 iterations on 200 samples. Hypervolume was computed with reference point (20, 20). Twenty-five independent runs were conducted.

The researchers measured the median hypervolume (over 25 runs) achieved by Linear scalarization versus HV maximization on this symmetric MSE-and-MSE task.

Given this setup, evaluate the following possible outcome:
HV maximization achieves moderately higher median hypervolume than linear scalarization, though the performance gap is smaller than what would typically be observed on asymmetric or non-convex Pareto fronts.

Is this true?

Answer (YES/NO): NO